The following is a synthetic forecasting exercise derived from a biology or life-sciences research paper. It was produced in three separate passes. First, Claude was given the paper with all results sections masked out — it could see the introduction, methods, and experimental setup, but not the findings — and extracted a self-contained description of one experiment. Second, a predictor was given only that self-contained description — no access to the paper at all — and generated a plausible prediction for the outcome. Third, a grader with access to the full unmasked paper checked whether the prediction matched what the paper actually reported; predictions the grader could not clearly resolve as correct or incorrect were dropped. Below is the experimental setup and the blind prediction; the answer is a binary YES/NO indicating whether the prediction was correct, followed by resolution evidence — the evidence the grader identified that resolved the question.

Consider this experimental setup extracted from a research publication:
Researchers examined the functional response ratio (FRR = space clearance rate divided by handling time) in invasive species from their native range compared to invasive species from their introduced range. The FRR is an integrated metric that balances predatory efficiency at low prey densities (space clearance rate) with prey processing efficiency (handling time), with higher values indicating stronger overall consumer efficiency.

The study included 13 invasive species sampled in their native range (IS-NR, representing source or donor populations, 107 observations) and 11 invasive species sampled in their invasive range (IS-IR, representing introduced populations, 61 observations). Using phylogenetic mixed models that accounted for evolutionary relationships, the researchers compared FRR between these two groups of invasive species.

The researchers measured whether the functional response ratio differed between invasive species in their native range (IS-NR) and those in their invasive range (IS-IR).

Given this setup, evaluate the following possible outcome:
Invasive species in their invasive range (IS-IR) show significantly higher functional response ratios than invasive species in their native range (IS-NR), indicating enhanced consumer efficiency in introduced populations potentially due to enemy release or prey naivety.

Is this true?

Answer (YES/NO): NO